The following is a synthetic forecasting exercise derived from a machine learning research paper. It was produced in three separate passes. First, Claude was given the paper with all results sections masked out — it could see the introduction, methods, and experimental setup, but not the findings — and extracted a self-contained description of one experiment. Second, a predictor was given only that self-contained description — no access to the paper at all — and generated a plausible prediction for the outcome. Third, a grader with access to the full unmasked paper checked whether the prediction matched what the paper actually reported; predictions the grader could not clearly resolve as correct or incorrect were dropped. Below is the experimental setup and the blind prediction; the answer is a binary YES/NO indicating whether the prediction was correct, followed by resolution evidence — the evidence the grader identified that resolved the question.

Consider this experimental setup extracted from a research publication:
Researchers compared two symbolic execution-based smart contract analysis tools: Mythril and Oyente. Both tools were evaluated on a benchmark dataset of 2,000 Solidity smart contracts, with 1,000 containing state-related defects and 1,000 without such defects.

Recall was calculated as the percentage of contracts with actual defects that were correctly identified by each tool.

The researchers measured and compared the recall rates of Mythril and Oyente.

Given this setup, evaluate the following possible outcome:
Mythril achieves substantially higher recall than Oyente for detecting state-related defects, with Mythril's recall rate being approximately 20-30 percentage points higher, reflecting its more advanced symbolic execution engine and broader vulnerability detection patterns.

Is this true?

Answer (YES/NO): NO